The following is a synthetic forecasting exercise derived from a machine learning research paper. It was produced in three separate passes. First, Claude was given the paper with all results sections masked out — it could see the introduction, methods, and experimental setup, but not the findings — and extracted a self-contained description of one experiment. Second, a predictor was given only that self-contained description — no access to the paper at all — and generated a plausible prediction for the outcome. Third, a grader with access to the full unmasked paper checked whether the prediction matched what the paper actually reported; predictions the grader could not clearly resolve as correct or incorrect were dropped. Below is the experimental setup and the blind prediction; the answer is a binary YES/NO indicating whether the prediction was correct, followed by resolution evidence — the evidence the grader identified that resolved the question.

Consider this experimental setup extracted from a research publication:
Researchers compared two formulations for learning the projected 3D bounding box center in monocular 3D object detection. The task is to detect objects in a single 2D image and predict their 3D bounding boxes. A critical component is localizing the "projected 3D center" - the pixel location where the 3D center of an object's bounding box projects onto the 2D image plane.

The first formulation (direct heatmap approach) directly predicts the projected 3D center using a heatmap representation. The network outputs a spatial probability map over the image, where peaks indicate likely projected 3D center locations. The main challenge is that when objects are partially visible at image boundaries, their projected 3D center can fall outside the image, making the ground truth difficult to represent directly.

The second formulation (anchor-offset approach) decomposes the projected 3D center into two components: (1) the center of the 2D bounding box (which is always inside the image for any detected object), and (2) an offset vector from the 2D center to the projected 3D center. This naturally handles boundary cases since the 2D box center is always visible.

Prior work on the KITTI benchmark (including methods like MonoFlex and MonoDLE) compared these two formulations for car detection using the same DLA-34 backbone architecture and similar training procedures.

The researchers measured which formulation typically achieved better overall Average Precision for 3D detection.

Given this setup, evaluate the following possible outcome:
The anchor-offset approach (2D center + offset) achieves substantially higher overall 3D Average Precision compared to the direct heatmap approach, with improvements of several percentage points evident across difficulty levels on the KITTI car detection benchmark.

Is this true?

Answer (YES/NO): NO